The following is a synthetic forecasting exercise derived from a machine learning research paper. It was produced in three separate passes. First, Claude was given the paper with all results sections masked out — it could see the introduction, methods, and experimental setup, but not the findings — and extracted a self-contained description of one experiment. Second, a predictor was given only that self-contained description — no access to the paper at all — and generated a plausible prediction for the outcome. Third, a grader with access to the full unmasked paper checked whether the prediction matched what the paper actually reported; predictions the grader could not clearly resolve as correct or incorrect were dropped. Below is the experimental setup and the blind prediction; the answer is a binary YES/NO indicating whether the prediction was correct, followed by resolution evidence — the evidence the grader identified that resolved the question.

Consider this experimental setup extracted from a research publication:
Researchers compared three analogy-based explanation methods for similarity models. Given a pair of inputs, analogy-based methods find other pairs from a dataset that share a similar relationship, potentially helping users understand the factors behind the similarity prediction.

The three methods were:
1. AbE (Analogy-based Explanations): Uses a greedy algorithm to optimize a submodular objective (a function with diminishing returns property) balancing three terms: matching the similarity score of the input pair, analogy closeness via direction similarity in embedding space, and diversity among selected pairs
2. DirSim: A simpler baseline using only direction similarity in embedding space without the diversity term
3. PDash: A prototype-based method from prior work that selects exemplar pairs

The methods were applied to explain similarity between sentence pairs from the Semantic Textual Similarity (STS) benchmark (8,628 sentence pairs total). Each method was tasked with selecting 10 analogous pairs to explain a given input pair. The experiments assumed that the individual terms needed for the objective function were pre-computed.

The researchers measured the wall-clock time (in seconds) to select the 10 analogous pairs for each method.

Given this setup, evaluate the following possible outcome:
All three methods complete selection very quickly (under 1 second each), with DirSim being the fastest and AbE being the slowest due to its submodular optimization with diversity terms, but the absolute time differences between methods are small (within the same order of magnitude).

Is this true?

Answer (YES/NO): NO